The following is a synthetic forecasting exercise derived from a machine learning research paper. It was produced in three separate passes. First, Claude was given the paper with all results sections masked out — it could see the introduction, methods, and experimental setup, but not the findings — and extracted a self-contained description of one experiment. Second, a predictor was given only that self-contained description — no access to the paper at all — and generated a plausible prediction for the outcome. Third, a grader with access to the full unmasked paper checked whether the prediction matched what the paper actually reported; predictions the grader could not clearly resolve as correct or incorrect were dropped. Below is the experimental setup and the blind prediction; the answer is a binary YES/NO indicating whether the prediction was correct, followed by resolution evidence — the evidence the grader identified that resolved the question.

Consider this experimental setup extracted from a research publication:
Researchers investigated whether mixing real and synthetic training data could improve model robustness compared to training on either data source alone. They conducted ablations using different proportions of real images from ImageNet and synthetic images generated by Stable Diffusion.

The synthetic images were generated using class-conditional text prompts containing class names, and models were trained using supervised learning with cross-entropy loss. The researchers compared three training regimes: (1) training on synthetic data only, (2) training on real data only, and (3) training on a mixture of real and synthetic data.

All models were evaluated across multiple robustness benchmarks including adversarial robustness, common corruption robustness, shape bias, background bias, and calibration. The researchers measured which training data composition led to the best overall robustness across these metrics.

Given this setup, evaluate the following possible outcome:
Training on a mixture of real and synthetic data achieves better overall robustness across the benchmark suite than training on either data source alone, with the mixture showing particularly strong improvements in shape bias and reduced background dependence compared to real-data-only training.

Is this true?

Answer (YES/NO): NO